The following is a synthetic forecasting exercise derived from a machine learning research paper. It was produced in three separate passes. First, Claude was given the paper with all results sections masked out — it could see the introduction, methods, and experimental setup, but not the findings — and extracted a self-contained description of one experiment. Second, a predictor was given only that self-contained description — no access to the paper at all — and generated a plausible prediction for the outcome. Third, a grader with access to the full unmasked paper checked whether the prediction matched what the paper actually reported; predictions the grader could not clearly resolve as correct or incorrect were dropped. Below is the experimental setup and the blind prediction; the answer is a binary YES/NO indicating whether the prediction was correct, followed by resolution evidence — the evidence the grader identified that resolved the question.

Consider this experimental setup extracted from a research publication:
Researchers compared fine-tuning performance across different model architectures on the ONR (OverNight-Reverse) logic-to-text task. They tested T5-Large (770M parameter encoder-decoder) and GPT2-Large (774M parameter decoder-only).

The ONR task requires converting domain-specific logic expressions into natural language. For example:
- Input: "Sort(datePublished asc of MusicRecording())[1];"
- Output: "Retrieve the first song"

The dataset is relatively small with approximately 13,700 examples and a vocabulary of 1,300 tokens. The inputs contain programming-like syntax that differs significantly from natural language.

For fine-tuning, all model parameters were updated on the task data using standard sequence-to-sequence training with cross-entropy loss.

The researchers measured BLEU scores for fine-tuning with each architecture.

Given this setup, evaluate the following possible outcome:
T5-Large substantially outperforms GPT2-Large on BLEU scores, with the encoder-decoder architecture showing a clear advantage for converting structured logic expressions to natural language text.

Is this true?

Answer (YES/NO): NO